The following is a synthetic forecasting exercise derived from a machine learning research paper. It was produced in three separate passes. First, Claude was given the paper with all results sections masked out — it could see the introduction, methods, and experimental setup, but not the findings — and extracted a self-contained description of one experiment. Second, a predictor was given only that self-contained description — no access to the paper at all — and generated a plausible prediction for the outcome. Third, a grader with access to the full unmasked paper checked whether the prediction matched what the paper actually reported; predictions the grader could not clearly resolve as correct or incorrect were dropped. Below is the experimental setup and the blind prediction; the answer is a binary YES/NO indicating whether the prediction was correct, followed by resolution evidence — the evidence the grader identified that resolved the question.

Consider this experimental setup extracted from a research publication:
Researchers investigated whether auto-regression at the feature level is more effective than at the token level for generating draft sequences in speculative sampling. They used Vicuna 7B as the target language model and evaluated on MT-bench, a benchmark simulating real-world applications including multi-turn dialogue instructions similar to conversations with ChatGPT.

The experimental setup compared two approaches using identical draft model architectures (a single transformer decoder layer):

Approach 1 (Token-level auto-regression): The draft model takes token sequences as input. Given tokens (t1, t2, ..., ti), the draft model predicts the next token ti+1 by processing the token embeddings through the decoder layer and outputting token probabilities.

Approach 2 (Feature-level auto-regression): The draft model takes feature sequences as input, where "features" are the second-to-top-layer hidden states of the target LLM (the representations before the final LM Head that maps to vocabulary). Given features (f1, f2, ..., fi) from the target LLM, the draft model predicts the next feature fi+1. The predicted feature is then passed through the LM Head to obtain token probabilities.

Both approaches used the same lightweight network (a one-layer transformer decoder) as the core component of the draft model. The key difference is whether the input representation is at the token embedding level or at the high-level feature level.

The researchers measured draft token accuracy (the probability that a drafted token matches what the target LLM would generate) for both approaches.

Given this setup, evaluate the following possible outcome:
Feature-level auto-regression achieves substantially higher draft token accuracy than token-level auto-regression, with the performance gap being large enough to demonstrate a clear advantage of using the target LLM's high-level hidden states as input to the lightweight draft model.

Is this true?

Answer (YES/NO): YES